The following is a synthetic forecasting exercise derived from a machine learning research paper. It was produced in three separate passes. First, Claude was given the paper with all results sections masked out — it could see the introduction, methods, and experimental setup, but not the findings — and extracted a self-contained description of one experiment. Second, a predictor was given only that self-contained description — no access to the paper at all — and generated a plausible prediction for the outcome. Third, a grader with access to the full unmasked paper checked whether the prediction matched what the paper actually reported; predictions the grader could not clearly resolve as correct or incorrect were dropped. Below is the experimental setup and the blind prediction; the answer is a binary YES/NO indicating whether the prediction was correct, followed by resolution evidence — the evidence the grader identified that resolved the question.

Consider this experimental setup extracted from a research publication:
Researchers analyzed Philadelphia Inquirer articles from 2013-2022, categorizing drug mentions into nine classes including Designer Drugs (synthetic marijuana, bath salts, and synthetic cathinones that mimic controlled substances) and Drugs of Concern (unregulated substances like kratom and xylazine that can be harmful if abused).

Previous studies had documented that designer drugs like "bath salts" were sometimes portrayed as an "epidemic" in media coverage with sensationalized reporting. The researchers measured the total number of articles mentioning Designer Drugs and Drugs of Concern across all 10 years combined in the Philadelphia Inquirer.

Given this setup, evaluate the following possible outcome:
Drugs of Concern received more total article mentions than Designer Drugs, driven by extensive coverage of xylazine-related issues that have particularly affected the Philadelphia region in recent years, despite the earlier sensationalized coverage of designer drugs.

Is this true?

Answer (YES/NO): NO